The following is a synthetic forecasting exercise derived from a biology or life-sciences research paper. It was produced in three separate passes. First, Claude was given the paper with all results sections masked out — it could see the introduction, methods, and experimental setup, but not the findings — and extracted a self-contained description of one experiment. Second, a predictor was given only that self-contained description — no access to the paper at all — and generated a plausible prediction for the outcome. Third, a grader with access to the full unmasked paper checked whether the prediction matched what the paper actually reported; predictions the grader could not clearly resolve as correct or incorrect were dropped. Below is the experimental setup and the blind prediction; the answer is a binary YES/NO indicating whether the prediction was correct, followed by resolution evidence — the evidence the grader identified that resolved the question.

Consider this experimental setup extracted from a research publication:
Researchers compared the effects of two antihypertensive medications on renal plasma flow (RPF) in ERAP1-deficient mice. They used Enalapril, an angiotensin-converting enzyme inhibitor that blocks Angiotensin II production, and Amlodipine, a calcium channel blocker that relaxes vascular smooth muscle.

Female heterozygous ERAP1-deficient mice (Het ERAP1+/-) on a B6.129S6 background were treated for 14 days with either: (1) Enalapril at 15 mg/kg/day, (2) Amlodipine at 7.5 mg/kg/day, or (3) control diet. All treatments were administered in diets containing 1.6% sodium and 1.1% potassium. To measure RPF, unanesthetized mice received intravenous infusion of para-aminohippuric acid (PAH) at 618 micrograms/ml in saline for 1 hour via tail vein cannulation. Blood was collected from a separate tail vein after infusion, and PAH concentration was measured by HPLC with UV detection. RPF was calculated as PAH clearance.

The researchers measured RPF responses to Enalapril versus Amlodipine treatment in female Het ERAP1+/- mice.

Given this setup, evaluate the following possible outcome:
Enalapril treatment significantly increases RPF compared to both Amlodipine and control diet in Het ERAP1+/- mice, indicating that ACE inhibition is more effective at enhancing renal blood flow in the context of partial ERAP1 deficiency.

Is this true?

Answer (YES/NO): NO